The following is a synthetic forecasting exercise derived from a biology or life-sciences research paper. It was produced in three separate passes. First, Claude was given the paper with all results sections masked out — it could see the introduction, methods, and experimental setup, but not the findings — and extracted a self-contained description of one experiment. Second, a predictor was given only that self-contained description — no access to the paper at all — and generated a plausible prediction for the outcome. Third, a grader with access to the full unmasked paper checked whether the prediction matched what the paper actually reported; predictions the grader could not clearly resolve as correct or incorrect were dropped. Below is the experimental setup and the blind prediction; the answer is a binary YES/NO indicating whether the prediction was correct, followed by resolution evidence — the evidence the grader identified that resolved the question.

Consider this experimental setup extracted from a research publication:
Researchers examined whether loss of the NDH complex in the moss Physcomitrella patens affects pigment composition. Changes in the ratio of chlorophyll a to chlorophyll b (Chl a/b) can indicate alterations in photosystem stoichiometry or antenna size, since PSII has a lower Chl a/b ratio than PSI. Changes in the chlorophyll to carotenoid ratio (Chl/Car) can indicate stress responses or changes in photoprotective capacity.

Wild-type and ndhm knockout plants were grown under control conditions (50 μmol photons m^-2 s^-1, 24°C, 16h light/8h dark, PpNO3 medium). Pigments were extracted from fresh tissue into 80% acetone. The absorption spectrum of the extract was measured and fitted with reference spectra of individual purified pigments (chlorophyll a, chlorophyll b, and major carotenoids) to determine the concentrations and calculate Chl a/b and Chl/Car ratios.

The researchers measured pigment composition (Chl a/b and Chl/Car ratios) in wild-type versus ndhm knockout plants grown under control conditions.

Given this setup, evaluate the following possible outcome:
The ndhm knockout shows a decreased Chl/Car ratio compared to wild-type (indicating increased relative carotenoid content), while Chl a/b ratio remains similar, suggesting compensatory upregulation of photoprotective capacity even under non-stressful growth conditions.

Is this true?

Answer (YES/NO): NO